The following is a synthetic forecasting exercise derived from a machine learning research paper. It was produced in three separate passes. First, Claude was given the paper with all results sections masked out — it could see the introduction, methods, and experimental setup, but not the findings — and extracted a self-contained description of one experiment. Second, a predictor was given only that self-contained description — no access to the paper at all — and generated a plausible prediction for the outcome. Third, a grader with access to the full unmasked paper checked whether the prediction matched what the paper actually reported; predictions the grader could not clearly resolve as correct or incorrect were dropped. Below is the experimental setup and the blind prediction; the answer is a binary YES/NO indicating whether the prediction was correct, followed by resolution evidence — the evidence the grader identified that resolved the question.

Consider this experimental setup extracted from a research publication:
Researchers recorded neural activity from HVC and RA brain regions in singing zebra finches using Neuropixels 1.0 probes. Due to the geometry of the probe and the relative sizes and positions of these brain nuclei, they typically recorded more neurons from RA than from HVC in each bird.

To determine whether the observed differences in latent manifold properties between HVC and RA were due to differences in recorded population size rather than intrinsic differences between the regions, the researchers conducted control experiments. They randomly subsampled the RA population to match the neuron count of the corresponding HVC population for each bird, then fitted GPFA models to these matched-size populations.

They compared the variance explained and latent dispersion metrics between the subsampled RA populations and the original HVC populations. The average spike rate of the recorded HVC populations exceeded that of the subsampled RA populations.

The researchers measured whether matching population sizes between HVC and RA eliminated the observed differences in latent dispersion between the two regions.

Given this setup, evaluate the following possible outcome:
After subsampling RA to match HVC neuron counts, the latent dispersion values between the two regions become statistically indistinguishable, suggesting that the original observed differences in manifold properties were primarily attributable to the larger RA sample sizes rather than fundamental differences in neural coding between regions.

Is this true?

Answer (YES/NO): NO